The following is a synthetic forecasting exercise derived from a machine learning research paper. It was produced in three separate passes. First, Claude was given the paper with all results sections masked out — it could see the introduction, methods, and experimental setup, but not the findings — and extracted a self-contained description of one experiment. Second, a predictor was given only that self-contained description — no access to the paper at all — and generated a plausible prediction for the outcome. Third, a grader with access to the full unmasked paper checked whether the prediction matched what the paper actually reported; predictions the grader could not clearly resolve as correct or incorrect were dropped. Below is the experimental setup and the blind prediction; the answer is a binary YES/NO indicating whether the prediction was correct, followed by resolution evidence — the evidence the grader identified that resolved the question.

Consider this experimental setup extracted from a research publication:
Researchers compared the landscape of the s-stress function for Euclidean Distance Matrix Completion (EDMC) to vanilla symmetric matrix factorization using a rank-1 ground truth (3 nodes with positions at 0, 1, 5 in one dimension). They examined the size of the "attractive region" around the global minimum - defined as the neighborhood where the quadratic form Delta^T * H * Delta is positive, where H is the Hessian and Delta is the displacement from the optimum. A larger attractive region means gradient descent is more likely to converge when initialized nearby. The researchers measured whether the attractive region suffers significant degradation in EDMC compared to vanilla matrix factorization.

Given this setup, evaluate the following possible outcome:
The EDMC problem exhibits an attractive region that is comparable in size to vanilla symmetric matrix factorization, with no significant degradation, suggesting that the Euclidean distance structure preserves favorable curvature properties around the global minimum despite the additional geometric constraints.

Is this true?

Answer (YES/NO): YES